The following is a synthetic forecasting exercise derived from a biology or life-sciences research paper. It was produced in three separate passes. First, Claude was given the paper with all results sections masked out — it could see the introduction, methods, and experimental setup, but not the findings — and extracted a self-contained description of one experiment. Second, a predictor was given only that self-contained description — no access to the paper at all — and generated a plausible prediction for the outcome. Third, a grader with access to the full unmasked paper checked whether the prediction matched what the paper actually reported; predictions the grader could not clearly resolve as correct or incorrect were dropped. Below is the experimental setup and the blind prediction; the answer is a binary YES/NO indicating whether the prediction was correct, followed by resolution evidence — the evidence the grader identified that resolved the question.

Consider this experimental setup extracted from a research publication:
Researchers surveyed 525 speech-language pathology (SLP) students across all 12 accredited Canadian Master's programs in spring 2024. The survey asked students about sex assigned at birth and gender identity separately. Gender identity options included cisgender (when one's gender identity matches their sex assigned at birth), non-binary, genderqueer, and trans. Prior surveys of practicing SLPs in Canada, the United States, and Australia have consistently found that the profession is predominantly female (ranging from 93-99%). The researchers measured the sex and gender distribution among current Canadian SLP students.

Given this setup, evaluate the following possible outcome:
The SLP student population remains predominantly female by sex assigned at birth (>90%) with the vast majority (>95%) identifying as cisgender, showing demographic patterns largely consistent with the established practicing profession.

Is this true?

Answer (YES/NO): YES